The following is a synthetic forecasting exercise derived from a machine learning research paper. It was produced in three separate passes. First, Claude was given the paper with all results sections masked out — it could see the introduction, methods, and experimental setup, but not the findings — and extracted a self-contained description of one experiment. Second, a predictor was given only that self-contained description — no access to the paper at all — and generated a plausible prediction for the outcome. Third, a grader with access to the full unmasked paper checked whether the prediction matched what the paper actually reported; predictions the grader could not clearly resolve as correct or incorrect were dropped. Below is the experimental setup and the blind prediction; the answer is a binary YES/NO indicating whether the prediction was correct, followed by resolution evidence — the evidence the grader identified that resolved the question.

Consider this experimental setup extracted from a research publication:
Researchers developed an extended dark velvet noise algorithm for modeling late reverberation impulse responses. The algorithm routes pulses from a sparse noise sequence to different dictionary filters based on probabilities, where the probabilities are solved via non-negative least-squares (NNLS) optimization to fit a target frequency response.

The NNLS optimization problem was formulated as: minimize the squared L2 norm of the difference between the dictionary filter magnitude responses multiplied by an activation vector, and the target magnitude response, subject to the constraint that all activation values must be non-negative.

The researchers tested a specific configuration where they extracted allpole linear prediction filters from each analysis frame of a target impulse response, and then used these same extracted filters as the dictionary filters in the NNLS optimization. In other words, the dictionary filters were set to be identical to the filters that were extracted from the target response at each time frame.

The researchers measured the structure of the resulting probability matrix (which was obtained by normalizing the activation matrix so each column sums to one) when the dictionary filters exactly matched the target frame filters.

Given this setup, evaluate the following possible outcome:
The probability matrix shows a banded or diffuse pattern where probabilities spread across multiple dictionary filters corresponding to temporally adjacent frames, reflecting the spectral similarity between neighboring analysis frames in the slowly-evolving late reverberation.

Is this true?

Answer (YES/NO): NO